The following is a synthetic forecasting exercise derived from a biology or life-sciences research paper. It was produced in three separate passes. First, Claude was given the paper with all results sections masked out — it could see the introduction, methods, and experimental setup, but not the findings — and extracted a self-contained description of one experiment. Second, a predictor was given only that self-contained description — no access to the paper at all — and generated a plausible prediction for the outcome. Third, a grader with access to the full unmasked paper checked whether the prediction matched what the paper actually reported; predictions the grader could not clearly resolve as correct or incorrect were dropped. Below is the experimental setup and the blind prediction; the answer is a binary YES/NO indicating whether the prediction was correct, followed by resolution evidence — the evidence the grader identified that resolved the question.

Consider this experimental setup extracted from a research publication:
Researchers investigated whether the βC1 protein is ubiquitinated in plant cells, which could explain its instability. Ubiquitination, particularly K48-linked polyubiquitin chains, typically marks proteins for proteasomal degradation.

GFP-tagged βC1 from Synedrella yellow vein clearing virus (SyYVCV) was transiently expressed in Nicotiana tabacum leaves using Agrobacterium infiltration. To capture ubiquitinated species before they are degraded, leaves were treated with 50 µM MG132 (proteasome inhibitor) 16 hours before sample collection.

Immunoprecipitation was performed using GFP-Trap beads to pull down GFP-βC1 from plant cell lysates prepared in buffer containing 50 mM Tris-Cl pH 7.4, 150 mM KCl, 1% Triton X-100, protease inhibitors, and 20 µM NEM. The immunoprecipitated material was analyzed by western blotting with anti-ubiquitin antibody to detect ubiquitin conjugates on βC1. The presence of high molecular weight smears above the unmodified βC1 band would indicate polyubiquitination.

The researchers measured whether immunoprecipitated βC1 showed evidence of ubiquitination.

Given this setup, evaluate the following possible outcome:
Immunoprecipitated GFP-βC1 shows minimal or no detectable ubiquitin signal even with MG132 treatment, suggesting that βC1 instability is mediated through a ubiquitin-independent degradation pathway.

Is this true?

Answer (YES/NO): NO